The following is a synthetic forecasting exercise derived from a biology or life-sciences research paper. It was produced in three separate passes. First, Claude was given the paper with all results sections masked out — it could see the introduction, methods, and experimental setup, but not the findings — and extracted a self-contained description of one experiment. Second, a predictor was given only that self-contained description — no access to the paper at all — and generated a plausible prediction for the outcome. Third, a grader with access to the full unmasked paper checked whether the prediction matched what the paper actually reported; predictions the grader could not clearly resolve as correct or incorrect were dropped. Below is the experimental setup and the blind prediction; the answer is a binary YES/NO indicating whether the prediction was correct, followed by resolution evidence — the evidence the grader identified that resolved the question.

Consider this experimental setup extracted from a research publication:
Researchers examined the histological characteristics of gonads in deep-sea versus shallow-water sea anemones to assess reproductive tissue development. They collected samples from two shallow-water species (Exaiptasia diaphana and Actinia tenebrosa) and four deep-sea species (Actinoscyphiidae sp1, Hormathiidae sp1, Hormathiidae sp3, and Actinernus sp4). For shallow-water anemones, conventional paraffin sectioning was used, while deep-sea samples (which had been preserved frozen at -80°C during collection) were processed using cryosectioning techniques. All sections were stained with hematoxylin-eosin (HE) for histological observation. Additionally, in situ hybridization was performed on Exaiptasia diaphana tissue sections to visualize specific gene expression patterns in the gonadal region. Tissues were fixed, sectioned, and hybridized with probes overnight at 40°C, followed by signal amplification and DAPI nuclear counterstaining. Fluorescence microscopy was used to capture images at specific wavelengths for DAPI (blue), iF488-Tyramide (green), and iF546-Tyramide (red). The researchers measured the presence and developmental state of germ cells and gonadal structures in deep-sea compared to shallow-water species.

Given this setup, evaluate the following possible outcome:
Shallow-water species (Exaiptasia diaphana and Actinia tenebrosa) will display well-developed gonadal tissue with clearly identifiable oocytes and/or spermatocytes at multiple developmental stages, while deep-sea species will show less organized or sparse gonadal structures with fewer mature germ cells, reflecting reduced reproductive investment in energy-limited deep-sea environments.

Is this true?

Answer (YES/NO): NO